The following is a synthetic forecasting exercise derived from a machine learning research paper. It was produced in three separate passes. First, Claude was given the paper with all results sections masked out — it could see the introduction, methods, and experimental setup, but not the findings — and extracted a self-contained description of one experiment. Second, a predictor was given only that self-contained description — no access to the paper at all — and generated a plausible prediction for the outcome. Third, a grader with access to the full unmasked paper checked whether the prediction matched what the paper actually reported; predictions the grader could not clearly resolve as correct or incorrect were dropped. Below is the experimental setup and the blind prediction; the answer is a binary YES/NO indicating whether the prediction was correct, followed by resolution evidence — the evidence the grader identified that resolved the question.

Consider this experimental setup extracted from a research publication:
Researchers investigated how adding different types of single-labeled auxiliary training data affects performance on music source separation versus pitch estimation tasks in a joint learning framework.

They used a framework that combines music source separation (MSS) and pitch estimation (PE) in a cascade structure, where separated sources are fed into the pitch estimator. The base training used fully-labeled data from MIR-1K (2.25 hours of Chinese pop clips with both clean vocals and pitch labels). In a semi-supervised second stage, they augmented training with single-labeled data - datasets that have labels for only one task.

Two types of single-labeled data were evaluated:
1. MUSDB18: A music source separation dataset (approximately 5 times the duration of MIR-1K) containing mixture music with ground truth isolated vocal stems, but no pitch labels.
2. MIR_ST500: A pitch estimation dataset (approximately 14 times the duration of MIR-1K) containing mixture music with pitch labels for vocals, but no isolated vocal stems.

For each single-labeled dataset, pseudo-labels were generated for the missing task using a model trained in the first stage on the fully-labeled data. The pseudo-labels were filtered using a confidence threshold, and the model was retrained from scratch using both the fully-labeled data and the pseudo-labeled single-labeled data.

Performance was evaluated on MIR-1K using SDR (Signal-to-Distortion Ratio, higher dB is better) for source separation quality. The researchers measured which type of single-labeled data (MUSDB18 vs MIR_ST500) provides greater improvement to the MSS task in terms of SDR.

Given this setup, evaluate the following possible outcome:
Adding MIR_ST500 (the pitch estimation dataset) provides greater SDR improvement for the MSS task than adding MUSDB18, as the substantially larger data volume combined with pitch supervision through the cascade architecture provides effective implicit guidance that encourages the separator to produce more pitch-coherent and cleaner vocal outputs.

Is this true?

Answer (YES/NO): NO